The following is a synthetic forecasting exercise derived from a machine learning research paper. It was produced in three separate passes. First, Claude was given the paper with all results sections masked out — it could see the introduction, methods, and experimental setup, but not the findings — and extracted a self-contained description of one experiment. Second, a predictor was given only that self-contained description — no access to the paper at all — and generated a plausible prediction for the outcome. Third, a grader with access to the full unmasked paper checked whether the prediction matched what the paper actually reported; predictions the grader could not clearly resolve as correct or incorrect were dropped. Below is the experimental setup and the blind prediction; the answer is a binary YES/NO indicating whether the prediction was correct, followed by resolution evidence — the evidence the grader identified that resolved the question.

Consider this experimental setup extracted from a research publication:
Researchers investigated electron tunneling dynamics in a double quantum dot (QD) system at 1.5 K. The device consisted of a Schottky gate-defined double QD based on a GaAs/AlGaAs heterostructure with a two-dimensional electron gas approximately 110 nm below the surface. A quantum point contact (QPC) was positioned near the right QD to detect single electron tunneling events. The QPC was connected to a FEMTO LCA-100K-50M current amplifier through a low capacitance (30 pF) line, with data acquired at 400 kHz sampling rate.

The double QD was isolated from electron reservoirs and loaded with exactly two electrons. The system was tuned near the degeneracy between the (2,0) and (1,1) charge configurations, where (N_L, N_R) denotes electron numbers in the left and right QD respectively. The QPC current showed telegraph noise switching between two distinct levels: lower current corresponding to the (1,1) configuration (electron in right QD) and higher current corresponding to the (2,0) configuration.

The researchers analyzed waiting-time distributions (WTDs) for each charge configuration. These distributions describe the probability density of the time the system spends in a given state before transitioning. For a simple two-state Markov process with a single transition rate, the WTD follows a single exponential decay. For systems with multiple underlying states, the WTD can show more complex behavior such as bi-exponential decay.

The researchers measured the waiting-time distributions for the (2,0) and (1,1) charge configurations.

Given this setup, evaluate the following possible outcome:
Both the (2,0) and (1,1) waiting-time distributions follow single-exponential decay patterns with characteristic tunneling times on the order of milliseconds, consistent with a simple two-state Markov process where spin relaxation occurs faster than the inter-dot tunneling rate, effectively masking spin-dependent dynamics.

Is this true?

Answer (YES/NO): NO